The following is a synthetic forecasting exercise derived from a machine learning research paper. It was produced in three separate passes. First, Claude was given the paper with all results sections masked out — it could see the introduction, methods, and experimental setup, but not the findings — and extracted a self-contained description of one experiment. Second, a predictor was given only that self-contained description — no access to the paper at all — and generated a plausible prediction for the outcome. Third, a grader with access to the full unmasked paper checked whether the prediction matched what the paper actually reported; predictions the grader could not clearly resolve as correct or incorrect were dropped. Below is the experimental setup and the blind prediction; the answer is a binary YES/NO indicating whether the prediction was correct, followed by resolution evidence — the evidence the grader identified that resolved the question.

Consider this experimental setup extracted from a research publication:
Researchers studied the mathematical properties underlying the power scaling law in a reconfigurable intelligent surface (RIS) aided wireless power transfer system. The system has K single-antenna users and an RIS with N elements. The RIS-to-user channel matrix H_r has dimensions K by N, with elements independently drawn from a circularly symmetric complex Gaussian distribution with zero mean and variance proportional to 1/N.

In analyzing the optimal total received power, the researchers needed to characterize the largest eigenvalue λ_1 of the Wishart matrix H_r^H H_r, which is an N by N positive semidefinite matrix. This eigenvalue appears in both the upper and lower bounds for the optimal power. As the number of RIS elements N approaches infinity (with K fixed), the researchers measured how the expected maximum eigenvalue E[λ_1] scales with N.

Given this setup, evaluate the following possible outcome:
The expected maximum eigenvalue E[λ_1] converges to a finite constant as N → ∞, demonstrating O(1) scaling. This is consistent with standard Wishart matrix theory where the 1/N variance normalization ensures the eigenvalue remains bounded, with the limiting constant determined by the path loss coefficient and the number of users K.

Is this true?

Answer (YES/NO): NO